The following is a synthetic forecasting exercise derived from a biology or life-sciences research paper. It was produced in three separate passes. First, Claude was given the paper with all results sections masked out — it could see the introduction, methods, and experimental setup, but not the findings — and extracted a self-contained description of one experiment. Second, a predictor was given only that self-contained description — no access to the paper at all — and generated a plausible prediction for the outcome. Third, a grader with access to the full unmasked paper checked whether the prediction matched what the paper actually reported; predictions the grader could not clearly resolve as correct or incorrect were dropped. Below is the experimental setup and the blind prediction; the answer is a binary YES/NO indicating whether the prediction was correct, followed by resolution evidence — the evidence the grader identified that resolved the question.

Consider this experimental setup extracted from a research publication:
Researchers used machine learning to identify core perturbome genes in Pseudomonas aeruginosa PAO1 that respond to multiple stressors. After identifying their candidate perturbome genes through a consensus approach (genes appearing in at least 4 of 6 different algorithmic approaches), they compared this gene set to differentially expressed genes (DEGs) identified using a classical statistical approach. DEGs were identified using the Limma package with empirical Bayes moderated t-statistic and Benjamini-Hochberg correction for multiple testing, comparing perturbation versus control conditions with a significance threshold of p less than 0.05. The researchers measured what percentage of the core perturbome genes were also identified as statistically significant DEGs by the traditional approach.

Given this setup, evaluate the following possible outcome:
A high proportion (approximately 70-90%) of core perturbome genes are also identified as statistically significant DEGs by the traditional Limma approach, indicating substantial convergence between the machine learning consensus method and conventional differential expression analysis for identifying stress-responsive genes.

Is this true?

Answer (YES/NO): YES